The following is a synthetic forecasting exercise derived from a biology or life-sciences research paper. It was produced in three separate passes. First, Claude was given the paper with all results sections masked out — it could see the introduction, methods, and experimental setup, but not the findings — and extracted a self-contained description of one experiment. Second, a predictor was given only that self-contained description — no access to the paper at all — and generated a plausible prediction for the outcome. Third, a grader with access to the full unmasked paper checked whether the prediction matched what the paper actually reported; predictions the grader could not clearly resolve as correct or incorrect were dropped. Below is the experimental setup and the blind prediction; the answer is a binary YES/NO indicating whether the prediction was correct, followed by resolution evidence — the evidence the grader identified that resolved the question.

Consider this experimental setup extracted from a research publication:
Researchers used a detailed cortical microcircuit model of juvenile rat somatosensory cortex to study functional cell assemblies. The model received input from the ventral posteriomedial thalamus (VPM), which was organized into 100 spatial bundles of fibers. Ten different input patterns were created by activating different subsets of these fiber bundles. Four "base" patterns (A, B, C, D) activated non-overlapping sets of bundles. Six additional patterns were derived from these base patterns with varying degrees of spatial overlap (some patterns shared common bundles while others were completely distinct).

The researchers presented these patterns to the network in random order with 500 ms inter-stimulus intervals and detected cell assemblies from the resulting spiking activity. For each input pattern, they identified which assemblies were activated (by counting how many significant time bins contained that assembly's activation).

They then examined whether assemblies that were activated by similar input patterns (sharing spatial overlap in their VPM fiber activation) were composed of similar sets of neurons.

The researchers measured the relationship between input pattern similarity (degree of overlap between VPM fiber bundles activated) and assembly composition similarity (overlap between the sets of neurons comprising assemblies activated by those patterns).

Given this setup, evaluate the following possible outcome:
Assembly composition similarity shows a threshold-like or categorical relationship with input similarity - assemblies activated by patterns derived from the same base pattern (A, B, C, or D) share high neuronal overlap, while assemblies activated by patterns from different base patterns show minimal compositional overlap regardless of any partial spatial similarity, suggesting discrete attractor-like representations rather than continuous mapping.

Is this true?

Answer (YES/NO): NO